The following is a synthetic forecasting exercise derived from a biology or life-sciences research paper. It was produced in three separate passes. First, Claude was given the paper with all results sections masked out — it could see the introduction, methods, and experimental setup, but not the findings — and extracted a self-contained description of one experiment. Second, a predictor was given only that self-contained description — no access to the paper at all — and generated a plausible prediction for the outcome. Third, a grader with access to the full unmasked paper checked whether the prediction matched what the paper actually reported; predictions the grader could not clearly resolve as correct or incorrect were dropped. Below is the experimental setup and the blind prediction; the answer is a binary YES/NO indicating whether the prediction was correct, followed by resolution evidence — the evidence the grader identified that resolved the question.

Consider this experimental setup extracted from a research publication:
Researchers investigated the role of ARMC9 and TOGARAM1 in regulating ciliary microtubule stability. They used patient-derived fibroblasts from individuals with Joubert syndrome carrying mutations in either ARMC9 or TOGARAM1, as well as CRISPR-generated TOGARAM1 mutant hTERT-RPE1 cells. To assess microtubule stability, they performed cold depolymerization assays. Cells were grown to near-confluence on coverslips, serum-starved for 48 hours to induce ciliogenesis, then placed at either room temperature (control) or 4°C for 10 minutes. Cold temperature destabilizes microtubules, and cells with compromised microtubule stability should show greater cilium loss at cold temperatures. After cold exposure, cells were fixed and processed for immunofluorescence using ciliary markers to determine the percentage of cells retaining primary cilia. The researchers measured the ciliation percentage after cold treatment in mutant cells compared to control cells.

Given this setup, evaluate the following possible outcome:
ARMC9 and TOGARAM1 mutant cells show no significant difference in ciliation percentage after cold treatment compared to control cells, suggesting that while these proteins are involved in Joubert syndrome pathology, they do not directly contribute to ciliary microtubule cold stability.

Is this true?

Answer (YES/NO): NO